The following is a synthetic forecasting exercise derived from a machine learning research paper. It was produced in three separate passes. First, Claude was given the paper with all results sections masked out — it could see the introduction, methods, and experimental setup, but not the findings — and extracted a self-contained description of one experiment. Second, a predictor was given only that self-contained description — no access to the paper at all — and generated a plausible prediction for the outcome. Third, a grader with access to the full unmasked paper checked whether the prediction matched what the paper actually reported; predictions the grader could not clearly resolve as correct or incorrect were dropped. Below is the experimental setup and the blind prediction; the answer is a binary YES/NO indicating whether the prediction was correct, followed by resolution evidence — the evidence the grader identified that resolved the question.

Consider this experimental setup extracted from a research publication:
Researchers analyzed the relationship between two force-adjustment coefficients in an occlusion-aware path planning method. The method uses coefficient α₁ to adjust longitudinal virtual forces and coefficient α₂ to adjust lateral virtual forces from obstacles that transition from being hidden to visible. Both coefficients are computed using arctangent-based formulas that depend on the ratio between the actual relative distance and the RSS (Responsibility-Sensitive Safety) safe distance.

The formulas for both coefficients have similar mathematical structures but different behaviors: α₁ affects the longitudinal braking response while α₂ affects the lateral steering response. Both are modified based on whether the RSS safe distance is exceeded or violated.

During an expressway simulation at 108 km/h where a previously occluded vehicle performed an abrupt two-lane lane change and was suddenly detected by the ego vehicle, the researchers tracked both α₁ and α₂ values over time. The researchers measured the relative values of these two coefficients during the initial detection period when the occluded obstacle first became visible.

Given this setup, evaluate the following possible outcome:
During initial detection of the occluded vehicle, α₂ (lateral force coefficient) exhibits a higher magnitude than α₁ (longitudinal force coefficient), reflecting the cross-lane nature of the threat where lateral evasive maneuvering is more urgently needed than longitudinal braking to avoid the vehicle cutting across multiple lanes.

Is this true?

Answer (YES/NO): NO